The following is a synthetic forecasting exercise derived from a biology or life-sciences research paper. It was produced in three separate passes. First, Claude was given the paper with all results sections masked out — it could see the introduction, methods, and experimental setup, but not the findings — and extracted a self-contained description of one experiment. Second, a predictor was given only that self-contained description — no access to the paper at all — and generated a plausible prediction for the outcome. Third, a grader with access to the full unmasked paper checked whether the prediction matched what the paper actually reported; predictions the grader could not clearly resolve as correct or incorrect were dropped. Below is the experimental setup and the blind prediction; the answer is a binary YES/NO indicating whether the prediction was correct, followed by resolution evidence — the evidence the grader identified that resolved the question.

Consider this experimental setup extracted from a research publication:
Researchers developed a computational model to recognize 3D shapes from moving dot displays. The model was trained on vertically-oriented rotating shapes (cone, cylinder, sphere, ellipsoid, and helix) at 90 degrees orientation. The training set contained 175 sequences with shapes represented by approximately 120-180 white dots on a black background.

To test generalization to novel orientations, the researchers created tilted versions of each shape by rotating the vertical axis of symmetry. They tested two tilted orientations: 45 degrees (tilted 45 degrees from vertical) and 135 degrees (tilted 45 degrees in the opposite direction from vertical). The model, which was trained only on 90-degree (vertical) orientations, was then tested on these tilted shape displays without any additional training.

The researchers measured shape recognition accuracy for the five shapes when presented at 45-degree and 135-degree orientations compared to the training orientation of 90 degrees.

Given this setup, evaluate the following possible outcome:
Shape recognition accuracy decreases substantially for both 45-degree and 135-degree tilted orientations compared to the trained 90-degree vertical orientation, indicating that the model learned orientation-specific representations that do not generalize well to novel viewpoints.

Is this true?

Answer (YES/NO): YES